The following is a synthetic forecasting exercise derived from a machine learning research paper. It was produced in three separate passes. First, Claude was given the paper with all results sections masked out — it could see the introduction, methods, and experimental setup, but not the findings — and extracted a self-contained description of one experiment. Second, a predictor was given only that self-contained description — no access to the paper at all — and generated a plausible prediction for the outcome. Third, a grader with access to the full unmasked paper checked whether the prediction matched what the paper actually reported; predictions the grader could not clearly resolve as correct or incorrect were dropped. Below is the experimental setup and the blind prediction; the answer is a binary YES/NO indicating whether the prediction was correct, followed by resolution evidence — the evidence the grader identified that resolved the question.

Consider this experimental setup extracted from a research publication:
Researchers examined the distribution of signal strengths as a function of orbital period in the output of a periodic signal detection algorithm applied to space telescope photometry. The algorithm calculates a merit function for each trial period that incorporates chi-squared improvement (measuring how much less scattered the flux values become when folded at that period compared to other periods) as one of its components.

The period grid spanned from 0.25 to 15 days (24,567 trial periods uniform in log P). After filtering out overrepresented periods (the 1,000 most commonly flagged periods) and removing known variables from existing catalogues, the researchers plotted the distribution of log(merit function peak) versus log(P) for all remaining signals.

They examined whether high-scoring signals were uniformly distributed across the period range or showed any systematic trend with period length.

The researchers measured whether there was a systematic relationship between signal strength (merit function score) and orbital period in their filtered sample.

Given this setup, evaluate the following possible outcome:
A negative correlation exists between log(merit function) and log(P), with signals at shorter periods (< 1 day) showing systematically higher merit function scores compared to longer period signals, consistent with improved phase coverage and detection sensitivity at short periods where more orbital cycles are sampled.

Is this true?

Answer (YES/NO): NO